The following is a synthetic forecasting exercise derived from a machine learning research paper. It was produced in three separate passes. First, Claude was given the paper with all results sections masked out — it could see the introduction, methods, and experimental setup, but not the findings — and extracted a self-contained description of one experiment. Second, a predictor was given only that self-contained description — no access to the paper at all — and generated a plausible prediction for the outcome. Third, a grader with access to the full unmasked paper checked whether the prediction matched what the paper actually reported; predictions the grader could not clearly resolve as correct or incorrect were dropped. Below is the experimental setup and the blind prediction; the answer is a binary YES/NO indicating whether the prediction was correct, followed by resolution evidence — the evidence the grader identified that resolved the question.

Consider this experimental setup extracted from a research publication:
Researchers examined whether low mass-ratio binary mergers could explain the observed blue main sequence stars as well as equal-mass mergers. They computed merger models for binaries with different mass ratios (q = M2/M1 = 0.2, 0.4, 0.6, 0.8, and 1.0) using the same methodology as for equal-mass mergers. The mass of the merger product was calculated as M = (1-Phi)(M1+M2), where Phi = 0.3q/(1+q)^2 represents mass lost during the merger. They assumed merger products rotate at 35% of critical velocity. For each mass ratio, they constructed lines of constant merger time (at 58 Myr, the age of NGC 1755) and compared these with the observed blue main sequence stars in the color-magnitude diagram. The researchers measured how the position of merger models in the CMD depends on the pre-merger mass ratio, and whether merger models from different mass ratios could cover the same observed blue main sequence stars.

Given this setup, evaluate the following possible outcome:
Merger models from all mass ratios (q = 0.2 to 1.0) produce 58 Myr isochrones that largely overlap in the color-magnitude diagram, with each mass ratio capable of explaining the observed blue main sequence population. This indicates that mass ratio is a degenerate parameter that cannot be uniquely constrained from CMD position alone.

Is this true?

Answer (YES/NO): NO